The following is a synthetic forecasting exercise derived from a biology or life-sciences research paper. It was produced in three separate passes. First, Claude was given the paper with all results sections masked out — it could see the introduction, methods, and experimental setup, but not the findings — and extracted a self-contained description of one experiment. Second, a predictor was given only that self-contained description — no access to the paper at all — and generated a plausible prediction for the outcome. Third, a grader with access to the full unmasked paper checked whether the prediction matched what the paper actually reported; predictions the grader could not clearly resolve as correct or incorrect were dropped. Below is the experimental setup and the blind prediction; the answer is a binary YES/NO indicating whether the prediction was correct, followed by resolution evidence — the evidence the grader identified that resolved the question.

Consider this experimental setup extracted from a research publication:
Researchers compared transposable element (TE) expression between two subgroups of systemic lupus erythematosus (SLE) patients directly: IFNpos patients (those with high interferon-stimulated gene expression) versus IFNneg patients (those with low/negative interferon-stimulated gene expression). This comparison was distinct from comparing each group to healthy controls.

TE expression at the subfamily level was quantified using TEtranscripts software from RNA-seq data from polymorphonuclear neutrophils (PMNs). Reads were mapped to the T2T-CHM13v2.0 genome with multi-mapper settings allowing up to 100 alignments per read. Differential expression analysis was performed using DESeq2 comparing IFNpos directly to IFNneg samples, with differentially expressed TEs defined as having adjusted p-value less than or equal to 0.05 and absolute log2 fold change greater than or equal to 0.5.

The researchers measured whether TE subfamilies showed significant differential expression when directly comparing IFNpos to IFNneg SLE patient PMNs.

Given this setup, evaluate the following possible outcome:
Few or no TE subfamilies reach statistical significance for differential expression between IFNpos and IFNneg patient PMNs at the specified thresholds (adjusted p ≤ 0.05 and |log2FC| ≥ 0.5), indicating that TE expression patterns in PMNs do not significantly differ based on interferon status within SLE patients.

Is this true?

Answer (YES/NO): NO